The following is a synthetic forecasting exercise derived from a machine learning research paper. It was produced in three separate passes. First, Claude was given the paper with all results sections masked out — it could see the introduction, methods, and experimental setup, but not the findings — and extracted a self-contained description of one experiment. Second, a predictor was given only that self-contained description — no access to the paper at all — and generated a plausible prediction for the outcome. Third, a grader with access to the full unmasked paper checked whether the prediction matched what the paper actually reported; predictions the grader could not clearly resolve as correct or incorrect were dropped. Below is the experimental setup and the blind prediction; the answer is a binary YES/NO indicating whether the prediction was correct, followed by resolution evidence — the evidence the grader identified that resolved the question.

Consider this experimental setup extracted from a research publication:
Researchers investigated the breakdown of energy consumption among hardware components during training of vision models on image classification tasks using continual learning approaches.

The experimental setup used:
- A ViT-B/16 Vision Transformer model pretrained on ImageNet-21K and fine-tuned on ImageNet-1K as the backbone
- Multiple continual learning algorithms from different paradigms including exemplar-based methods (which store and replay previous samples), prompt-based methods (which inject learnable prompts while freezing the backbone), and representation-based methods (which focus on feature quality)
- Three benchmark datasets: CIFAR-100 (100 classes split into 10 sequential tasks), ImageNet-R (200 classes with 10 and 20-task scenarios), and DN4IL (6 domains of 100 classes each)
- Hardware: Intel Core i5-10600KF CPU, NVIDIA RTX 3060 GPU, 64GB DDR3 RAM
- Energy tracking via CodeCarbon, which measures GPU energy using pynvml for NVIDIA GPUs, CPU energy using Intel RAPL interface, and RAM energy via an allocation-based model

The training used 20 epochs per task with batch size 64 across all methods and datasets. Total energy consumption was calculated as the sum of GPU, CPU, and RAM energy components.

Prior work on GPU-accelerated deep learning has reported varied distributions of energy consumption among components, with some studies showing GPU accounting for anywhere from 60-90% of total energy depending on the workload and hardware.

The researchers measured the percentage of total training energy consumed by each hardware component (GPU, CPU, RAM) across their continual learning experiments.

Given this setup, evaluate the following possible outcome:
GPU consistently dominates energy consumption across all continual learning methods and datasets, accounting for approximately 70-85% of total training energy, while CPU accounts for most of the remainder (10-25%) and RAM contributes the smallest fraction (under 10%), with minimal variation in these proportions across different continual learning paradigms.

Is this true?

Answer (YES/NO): YES